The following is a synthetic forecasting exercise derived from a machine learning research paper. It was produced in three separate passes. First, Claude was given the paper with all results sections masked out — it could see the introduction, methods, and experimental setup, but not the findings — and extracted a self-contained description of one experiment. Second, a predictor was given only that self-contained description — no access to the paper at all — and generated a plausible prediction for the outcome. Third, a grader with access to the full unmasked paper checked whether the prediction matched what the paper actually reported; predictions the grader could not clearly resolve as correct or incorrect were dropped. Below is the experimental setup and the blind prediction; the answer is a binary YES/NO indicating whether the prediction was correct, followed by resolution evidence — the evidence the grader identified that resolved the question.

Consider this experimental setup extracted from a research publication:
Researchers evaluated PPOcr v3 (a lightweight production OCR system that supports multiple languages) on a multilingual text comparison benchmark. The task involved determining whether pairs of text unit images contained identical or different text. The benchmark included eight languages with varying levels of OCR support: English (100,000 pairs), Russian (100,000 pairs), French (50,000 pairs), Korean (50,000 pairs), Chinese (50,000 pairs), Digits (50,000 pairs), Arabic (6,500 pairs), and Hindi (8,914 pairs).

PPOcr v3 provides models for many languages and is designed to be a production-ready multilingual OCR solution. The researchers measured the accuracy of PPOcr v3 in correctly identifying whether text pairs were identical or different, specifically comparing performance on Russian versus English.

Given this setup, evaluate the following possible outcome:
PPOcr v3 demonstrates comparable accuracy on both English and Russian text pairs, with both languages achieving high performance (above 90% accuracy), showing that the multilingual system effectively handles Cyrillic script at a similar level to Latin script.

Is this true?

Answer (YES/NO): NO